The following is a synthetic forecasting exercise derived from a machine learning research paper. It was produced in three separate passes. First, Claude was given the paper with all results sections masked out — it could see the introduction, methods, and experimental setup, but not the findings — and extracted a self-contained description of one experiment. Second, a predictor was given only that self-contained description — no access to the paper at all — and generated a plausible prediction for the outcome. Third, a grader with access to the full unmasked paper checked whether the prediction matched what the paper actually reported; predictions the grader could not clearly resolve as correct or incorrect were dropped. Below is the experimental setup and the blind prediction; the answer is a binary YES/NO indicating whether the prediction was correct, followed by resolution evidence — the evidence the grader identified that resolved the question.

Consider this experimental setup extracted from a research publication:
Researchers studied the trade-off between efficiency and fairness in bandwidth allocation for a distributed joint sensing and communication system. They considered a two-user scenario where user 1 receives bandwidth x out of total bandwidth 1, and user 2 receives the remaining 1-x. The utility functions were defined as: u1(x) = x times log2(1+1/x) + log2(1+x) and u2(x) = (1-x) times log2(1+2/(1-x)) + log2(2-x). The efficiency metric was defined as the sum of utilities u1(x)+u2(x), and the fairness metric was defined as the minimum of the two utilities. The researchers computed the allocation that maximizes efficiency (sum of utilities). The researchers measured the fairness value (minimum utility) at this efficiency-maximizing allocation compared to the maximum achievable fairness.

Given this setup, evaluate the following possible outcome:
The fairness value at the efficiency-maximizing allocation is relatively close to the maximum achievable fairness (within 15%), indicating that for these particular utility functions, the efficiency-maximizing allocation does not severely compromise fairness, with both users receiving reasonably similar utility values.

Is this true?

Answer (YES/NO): NO